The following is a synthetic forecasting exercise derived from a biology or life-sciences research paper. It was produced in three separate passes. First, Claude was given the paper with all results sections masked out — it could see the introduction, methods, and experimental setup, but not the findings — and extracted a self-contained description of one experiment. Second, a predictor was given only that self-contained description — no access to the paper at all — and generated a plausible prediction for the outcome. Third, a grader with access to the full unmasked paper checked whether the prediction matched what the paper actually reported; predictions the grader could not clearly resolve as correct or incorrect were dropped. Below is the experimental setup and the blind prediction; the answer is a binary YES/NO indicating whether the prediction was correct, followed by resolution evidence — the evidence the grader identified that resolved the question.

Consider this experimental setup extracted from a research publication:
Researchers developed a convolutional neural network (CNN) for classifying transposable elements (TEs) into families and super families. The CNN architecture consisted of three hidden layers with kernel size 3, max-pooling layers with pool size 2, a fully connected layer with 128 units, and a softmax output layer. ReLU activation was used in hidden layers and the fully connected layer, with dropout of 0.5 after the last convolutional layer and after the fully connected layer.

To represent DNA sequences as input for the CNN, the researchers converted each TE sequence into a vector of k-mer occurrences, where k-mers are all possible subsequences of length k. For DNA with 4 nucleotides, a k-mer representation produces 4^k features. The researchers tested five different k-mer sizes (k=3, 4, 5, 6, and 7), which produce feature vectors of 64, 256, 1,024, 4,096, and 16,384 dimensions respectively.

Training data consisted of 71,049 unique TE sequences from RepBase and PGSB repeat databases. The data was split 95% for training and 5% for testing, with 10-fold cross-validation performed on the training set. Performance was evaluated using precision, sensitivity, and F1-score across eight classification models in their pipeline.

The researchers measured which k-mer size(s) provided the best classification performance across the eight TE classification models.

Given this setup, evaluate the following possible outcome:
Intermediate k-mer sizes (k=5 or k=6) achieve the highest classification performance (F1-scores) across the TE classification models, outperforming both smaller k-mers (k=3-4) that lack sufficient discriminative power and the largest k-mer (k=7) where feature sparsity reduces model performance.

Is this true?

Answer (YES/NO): NO